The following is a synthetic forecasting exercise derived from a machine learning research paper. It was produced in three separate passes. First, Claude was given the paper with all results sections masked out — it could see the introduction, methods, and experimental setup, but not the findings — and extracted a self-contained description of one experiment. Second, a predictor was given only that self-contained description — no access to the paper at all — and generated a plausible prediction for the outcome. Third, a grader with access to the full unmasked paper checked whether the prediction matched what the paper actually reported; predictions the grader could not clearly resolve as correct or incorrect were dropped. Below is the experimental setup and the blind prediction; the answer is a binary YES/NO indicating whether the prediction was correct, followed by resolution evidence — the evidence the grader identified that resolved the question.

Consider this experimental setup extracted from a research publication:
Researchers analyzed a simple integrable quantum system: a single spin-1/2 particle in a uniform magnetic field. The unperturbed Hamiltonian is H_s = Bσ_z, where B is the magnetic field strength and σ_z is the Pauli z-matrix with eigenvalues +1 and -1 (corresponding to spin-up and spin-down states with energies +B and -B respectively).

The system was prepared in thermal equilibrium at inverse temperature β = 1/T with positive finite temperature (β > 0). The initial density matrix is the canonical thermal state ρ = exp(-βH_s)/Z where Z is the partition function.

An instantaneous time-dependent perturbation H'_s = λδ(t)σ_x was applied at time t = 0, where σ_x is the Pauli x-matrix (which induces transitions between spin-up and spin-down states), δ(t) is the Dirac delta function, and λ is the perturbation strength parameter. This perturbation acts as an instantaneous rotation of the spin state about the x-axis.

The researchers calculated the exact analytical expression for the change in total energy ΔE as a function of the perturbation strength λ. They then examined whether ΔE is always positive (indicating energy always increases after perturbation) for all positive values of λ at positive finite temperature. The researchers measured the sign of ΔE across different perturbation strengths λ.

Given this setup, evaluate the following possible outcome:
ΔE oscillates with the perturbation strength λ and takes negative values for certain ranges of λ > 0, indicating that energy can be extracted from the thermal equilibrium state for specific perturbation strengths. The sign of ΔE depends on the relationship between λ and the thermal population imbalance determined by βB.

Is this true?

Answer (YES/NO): YES